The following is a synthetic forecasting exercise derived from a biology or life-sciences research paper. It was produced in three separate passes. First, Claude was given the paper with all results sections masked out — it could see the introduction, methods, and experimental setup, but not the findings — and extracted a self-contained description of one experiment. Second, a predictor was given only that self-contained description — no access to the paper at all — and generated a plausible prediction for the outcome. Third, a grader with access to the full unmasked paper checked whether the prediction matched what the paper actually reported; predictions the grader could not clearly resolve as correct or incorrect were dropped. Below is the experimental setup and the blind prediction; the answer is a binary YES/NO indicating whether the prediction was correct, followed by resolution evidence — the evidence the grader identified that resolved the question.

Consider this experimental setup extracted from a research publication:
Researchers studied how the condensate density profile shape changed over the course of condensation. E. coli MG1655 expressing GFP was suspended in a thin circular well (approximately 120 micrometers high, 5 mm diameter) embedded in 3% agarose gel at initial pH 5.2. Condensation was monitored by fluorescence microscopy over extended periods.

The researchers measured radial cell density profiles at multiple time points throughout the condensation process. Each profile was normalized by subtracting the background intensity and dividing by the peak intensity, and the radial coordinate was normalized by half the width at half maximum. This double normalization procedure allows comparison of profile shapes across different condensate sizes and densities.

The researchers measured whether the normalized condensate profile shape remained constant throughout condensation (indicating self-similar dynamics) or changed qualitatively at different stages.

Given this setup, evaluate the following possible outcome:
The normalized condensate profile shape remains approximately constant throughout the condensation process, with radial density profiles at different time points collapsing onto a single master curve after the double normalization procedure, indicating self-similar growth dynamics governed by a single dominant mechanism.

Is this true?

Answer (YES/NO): NO